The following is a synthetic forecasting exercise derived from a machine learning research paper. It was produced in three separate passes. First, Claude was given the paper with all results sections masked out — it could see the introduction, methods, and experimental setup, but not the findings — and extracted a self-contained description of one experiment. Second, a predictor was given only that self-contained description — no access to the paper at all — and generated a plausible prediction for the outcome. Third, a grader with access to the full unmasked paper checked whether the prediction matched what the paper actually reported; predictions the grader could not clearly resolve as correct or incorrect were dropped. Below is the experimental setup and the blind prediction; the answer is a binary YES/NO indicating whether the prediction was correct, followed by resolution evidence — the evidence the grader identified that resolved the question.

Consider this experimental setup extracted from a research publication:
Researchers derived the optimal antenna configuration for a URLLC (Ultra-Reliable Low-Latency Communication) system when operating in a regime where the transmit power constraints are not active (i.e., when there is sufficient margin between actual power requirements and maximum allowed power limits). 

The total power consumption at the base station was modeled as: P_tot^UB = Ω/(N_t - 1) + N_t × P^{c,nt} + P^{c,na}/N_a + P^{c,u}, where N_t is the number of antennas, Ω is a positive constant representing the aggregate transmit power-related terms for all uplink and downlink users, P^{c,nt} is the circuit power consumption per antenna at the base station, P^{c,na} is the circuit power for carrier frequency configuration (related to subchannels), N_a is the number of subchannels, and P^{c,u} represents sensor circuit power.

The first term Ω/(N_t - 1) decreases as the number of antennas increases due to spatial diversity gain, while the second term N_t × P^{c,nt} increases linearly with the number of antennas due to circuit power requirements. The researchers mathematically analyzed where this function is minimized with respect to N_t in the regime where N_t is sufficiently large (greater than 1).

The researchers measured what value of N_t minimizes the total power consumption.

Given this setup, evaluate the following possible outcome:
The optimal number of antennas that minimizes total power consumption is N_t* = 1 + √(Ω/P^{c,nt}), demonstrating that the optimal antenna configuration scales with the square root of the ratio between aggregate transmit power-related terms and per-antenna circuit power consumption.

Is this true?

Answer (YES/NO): YES